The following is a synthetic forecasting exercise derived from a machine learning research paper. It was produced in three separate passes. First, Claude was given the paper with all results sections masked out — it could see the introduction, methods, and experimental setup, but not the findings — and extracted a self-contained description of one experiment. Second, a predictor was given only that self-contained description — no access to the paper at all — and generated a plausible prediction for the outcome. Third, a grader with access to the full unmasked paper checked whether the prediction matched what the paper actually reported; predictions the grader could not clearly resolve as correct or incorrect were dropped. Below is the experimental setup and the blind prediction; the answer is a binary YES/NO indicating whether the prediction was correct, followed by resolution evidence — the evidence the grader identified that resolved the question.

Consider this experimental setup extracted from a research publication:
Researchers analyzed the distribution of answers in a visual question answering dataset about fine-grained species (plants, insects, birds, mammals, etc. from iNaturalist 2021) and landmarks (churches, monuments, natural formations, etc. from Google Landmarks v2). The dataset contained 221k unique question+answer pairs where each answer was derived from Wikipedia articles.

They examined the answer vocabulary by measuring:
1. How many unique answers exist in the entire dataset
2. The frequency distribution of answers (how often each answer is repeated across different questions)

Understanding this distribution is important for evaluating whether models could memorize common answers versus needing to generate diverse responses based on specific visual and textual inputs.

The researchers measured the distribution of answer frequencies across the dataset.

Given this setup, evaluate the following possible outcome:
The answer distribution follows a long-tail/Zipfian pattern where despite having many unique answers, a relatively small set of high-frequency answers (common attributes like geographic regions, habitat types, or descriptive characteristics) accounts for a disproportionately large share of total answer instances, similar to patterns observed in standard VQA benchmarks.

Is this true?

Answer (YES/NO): YES